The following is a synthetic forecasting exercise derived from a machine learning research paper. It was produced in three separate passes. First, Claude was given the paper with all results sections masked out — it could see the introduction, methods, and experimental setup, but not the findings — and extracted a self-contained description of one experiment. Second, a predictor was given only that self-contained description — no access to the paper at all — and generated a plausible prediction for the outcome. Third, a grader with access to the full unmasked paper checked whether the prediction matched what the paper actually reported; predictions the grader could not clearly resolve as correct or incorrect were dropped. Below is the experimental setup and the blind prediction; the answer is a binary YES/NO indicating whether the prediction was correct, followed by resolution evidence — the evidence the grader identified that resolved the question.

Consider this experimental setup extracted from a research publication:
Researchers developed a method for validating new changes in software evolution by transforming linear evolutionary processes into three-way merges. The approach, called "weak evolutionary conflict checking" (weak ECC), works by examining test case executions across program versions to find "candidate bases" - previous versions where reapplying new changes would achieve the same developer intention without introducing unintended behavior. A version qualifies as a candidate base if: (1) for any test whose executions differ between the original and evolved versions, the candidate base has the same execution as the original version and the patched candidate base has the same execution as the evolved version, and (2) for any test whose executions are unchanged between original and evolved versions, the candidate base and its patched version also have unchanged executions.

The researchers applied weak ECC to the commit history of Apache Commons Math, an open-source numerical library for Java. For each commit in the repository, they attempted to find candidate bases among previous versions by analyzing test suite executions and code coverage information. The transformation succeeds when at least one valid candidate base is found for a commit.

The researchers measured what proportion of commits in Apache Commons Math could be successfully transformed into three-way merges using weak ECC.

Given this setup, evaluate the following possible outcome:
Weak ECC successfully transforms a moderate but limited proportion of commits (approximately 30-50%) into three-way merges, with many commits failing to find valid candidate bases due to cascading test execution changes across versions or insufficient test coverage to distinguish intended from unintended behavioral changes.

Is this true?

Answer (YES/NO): NO